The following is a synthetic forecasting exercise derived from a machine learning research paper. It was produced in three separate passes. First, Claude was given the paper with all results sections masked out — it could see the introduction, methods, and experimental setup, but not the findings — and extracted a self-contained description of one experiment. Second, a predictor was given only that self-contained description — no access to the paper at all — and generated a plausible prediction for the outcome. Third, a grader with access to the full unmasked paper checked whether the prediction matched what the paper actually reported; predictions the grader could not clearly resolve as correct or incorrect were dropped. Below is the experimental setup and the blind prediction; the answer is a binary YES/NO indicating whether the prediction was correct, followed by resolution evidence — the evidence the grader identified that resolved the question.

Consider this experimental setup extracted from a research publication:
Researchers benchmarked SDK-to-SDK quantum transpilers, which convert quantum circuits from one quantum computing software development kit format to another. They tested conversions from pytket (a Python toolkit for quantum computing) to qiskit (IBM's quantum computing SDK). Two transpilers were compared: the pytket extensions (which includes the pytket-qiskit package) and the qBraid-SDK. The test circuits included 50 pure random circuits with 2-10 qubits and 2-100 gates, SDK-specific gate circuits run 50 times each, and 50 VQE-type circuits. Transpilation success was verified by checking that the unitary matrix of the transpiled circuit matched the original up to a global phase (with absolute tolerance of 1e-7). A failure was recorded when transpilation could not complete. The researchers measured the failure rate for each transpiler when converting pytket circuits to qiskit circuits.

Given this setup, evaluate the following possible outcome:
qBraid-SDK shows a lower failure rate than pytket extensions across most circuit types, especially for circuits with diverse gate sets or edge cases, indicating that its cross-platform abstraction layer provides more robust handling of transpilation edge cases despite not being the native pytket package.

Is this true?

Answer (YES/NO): NO